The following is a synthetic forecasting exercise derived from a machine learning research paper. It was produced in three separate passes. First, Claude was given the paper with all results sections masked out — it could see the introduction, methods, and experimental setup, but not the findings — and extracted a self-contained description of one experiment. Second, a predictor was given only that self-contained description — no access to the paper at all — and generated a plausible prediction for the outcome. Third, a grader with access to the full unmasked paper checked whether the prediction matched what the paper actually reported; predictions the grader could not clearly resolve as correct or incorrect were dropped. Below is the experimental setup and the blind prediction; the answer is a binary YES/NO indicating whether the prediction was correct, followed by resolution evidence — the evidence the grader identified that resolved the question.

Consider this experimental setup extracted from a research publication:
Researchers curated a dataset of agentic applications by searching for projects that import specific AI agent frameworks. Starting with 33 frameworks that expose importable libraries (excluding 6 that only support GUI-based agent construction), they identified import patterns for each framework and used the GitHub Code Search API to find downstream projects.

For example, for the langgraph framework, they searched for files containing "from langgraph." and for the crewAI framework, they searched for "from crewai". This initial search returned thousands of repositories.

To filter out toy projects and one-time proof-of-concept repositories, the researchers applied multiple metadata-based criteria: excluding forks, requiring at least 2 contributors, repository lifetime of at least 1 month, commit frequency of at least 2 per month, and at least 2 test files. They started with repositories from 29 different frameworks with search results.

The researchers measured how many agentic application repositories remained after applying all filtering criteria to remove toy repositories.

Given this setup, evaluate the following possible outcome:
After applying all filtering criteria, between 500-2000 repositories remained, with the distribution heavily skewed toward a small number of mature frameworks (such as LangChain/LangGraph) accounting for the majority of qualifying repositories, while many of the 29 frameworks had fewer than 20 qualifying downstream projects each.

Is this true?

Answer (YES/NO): NO